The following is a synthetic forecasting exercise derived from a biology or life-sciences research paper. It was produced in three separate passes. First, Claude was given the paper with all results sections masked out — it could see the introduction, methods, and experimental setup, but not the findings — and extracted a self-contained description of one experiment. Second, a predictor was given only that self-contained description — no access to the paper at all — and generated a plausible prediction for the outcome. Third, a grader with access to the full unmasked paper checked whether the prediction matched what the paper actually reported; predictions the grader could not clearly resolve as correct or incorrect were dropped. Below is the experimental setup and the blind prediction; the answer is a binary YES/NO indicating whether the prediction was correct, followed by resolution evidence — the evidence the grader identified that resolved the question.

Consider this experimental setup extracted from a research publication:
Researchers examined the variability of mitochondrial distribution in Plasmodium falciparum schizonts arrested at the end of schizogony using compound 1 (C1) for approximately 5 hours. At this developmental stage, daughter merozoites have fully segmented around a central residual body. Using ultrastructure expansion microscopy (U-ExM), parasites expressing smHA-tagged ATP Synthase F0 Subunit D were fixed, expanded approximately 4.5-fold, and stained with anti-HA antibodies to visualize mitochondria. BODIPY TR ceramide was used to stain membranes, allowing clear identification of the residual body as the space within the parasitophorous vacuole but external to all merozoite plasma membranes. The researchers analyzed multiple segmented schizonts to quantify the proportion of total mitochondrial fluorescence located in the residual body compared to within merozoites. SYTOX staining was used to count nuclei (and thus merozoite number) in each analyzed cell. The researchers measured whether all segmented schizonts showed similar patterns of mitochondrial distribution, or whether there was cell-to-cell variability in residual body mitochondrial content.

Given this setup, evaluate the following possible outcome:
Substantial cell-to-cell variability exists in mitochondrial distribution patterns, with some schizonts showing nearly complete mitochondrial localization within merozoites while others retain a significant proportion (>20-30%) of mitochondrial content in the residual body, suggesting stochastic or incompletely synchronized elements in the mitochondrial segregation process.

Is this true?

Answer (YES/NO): NO